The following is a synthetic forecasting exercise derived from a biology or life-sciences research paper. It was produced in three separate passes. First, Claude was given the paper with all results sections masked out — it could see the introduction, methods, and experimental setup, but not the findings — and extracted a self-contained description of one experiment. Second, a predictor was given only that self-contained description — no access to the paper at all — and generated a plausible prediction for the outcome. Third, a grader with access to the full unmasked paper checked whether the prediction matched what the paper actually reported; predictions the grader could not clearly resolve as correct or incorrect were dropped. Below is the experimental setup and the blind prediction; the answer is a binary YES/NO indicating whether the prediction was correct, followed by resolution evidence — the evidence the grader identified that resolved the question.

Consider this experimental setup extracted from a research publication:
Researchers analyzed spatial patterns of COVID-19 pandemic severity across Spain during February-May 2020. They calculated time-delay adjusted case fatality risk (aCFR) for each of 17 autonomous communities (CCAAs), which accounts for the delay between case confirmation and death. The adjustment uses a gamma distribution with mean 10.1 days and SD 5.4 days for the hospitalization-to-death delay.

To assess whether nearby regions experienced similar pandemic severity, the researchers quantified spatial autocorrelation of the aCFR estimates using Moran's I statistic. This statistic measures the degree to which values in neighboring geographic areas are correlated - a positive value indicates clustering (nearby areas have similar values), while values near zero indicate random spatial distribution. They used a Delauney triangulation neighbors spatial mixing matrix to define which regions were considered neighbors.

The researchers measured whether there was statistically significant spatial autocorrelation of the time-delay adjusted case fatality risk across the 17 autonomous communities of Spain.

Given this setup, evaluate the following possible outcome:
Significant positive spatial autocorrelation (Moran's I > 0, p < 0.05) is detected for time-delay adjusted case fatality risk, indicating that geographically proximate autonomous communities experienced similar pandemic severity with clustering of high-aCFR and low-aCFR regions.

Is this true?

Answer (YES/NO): NO